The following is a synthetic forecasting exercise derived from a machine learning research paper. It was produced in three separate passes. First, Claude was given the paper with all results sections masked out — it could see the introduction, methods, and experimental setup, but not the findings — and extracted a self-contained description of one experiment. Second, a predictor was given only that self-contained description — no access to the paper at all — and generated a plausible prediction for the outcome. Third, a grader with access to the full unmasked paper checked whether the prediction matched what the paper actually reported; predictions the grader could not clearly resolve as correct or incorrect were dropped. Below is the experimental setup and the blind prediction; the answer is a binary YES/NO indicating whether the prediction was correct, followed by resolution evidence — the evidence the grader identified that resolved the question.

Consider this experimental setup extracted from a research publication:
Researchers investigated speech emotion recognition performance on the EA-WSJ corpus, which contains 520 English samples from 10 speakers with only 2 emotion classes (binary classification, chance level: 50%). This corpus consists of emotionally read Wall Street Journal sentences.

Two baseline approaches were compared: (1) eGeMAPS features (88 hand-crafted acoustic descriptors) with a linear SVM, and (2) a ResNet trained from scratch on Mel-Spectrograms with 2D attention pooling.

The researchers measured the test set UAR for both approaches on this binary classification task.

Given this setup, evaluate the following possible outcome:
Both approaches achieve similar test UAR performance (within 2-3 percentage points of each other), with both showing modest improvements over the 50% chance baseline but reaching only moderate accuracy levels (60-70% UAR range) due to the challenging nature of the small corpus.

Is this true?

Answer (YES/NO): NO